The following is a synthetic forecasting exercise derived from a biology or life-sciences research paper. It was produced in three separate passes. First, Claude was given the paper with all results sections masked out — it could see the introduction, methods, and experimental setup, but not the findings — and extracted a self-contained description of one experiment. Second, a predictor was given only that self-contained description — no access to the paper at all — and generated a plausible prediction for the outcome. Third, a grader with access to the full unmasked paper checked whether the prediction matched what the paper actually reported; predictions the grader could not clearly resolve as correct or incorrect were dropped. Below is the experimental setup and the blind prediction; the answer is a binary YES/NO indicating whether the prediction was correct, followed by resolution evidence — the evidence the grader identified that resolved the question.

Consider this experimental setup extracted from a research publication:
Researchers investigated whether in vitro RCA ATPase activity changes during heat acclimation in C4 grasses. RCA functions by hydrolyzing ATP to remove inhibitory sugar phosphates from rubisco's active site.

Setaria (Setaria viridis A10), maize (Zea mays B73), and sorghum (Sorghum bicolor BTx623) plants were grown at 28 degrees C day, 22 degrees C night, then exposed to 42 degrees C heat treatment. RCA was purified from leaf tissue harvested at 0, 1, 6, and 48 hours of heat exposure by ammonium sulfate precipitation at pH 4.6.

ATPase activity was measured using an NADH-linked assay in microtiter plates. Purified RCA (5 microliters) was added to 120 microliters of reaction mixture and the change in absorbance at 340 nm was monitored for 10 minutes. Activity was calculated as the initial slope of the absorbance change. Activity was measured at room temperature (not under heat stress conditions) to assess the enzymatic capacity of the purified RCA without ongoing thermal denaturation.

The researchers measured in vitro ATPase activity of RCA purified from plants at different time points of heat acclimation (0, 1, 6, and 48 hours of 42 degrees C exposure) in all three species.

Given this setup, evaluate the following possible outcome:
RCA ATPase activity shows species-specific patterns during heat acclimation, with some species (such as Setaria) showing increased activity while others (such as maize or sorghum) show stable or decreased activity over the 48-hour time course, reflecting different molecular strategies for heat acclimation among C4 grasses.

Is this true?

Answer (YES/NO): YES